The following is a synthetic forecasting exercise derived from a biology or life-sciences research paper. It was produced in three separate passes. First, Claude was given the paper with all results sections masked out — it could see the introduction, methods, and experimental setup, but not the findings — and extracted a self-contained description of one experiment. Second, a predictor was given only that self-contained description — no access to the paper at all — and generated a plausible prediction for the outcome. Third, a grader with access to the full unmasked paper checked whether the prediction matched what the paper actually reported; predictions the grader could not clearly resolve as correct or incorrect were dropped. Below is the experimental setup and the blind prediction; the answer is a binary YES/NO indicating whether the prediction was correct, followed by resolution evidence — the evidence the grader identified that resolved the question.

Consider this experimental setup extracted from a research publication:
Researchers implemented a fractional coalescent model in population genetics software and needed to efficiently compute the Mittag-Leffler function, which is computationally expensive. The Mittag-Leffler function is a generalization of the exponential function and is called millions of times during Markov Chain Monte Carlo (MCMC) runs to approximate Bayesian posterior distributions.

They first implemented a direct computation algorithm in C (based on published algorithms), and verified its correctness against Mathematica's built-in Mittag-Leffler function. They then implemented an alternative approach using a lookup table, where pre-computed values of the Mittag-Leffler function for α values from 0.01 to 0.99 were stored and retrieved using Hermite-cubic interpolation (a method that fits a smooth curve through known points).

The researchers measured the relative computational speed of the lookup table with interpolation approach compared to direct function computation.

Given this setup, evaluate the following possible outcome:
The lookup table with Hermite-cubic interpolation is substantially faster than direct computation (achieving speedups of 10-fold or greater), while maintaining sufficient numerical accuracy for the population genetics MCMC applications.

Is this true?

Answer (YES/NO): NO